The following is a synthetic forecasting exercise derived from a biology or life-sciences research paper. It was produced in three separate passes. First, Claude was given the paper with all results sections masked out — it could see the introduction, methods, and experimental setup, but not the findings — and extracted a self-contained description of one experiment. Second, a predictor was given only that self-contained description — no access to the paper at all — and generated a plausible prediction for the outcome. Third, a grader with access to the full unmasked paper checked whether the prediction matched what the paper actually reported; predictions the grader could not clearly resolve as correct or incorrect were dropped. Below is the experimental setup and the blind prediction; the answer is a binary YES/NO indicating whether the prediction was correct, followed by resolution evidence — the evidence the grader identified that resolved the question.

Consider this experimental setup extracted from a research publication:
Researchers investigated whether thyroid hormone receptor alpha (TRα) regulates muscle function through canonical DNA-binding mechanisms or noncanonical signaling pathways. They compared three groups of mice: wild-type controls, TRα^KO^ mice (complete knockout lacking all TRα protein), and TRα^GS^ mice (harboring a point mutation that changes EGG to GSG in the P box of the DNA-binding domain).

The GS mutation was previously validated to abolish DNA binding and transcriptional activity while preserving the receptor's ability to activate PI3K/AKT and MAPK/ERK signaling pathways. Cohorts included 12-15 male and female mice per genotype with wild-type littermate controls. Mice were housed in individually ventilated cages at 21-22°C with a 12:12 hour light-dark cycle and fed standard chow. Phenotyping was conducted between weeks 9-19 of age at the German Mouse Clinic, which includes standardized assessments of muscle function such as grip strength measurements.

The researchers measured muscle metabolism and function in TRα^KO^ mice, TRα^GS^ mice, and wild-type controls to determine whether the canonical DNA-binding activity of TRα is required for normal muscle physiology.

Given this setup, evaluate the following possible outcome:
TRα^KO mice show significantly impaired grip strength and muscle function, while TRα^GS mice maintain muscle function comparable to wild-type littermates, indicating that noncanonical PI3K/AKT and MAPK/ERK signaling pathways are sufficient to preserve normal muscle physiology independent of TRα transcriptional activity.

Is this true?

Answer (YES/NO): NO